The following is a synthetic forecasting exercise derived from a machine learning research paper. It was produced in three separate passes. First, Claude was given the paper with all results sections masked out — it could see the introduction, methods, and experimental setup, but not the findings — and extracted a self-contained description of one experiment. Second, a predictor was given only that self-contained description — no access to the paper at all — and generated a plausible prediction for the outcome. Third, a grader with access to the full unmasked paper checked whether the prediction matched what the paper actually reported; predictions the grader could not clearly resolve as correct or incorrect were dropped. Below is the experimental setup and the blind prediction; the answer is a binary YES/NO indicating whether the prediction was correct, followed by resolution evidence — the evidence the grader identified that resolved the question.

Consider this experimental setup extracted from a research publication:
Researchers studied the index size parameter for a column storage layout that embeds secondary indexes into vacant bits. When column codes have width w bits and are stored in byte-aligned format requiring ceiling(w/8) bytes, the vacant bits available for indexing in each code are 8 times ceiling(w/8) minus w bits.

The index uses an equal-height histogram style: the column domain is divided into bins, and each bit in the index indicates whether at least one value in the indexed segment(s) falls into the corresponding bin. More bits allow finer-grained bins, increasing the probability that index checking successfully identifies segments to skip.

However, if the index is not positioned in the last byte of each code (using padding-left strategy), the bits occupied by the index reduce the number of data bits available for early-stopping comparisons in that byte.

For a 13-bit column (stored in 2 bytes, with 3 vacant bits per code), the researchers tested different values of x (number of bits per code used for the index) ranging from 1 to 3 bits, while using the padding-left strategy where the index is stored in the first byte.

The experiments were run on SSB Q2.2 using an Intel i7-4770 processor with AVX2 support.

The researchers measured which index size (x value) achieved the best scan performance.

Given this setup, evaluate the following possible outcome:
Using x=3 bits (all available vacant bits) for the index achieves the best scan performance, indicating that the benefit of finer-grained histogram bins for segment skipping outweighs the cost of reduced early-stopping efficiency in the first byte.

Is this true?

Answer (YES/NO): YES